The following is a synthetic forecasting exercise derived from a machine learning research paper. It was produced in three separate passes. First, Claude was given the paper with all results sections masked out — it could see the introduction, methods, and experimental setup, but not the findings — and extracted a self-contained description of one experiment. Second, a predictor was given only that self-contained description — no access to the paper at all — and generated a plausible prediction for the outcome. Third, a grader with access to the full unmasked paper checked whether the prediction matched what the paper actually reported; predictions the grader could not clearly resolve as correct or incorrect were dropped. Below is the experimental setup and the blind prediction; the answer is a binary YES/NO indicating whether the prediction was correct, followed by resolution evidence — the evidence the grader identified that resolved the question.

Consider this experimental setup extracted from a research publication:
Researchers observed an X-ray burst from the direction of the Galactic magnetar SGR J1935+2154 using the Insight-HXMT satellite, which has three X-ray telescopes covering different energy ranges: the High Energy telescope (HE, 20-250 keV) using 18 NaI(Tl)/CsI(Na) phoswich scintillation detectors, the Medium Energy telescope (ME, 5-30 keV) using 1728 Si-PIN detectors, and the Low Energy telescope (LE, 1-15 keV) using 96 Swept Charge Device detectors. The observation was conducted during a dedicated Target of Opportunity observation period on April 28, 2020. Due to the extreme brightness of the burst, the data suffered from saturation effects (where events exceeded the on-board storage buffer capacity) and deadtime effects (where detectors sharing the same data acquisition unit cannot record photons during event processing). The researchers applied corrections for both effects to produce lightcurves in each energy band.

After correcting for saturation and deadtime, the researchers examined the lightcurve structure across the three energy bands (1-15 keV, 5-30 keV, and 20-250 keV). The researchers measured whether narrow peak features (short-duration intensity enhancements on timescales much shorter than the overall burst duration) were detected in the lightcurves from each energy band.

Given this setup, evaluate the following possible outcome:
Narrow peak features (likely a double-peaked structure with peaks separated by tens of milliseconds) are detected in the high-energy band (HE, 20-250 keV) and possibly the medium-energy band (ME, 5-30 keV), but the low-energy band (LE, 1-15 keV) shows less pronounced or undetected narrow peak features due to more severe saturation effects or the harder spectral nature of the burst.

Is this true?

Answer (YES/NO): YES